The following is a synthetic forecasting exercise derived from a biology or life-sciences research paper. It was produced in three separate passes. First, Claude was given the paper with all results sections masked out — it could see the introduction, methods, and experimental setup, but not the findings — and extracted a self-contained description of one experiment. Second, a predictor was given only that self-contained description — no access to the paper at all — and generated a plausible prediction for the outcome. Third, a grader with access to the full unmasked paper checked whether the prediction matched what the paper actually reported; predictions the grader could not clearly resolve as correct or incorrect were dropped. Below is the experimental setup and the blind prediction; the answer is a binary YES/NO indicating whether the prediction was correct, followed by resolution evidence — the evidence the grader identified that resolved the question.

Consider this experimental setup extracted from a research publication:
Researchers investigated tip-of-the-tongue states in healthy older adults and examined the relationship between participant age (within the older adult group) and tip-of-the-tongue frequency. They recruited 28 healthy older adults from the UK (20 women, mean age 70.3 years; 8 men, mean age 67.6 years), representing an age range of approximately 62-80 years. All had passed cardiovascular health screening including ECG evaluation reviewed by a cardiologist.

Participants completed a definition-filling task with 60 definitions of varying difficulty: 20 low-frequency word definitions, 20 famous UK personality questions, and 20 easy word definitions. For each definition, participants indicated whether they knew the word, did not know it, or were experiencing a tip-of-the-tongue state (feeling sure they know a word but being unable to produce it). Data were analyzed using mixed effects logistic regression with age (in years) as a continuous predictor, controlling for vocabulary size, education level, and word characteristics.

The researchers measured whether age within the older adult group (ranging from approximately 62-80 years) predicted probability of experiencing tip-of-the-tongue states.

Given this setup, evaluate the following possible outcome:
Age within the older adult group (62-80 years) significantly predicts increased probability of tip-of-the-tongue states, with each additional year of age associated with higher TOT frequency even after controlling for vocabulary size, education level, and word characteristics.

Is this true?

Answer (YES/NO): YES